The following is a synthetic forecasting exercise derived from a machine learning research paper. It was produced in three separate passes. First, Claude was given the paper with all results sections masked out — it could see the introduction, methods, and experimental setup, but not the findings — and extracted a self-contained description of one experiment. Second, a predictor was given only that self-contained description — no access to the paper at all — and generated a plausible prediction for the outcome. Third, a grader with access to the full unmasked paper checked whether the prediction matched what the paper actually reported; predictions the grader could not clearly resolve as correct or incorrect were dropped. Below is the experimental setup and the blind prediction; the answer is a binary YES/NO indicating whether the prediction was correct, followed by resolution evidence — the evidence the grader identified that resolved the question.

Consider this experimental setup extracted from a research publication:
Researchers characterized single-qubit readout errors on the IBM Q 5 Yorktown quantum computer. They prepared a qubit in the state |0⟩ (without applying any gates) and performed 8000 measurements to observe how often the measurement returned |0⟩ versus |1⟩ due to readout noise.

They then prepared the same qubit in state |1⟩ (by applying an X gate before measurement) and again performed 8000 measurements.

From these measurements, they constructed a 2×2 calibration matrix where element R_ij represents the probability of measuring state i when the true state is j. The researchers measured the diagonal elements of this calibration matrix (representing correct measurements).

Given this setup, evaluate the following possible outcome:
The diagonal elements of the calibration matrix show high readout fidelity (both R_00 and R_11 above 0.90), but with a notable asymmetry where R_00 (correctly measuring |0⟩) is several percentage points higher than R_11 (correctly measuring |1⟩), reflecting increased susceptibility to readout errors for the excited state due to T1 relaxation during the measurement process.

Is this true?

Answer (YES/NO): NO